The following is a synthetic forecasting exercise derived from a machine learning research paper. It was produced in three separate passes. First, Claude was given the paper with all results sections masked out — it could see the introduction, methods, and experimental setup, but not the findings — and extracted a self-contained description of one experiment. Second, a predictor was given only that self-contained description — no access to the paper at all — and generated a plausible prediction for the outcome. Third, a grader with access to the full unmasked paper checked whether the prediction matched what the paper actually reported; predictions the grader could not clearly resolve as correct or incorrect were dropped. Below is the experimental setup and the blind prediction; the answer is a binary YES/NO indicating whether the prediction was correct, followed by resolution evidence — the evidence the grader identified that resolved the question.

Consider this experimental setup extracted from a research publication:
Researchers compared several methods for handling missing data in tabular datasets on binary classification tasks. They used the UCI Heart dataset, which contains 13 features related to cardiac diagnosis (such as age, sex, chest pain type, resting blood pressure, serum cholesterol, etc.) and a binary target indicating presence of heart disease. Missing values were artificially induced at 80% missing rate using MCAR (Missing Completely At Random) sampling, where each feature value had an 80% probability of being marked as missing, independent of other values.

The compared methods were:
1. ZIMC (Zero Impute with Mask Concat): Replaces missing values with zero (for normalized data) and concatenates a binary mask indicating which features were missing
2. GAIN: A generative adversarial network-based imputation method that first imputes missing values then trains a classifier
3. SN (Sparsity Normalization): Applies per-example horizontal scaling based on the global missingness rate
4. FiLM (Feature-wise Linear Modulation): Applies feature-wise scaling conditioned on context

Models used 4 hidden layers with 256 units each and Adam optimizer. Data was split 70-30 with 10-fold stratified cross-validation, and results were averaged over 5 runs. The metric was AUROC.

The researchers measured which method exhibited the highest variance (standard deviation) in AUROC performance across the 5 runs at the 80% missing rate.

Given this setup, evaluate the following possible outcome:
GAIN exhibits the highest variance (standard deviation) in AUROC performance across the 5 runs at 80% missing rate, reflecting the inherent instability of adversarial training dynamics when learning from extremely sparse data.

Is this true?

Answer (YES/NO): YES